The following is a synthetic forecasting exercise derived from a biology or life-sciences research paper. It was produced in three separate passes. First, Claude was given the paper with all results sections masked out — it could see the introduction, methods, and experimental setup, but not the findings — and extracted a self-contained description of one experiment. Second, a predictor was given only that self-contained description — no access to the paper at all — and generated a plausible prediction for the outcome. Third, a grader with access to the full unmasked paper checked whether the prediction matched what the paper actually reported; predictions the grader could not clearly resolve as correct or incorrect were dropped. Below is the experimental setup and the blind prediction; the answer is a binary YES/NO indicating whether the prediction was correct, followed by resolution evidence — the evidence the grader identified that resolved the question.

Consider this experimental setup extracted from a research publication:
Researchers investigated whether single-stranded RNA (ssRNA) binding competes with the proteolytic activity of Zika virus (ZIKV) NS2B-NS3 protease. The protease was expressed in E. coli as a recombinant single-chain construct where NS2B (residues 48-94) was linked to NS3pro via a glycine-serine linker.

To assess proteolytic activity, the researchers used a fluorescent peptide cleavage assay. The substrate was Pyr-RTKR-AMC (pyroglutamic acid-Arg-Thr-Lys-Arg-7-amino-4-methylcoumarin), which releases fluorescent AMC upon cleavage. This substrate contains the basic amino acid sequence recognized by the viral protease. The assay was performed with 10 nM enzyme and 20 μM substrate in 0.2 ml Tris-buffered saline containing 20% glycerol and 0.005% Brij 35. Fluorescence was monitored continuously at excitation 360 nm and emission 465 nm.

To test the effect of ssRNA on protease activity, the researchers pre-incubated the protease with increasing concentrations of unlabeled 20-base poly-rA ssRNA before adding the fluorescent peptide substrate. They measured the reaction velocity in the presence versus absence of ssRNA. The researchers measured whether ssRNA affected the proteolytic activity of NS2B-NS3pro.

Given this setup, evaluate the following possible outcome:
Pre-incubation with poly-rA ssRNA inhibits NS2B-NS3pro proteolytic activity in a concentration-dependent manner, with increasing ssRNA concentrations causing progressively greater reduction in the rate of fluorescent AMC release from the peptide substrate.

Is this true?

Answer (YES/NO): YES